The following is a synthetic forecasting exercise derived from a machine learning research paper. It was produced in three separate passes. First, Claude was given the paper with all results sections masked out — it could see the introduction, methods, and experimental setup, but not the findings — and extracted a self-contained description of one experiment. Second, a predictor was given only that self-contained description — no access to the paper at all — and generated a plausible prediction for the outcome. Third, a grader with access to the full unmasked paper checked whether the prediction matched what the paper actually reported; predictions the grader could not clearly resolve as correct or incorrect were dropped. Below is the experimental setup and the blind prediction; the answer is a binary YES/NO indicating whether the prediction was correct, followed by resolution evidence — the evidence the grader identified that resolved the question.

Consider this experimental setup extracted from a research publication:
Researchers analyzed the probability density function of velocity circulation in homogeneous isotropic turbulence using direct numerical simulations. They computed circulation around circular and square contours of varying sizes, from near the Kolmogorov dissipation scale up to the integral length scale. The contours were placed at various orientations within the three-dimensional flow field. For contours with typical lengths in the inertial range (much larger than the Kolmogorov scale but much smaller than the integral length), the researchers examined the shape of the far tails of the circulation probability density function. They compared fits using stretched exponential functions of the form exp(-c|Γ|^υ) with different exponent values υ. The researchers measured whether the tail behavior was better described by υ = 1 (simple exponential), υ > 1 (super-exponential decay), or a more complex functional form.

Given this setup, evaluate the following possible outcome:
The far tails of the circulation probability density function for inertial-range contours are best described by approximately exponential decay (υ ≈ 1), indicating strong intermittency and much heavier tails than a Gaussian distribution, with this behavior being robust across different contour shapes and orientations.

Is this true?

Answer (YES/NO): NO